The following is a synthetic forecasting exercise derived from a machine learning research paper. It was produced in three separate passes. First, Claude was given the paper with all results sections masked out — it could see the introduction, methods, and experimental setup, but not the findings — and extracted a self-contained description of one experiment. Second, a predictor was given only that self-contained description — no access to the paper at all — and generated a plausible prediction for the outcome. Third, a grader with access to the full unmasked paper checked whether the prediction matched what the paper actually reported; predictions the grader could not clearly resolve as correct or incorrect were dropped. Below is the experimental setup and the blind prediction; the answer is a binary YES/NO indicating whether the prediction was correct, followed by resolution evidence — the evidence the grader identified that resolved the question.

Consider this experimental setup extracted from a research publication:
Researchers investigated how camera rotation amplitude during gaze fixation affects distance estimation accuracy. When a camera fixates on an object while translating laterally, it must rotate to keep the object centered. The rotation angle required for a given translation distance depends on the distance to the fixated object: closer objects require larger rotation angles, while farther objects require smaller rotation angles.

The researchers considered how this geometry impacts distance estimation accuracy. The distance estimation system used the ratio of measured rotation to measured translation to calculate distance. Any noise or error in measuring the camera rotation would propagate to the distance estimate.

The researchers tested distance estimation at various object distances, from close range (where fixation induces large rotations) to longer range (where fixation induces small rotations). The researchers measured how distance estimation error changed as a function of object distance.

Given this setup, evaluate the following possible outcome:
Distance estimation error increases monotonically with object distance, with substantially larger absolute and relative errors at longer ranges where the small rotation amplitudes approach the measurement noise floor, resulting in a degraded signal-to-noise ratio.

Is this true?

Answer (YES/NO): YES